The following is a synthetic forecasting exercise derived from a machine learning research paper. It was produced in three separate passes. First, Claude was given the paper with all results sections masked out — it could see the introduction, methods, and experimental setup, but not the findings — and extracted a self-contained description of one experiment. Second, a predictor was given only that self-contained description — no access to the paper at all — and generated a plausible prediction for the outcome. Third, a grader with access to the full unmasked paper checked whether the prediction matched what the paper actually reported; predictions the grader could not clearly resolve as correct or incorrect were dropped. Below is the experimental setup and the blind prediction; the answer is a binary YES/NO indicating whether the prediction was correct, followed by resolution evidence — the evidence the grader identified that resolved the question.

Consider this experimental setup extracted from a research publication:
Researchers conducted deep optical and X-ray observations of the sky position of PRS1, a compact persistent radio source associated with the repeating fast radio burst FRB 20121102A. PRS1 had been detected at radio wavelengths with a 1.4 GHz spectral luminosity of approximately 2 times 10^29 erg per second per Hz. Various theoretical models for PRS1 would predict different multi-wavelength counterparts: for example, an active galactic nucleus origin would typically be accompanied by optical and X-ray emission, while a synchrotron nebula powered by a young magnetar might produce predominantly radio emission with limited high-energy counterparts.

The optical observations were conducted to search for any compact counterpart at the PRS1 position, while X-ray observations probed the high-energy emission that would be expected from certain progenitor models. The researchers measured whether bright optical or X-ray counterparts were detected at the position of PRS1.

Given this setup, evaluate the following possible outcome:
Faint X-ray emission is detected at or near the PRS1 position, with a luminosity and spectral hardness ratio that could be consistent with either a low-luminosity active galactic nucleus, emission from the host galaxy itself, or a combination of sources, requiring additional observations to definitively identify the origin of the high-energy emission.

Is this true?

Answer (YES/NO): NO